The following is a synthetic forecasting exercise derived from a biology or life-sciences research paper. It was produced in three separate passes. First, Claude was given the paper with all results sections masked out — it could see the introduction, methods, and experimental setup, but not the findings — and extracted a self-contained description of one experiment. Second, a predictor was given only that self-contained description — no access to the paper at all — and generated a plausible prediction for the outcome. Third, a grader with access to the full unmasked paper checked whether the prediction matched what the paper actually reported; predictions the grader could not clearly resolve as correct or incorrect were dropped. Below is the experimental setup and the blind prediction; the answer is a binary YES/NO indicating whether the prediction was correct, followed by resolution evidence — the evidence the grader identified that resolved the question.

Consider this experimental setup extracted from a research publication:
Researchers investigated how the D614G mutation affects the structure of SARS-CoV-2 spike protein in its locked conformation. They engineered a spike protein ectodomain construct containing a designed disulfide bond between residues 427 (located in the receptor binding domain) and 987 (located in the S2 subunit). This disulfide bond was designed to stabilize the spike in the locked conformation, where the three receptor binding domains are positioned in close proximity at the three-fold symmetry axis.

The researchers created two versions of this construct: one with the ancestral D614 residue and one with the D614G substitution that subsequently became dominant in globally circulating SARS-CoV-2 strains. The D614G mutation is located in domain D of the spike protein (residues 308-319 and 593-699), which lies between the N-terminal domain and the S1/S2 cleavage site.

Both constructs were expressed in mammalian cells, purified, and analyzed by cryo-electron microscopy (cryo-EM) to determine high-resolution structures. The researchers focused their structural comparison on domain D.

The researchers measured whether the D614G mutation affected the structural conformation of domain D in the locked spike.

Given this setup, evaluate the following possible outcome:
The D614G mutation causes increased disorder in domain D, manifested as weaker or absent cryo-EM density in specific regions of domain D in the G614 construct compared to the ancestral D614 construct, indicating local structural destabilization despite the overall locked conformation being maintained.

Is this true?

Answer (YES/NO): NO